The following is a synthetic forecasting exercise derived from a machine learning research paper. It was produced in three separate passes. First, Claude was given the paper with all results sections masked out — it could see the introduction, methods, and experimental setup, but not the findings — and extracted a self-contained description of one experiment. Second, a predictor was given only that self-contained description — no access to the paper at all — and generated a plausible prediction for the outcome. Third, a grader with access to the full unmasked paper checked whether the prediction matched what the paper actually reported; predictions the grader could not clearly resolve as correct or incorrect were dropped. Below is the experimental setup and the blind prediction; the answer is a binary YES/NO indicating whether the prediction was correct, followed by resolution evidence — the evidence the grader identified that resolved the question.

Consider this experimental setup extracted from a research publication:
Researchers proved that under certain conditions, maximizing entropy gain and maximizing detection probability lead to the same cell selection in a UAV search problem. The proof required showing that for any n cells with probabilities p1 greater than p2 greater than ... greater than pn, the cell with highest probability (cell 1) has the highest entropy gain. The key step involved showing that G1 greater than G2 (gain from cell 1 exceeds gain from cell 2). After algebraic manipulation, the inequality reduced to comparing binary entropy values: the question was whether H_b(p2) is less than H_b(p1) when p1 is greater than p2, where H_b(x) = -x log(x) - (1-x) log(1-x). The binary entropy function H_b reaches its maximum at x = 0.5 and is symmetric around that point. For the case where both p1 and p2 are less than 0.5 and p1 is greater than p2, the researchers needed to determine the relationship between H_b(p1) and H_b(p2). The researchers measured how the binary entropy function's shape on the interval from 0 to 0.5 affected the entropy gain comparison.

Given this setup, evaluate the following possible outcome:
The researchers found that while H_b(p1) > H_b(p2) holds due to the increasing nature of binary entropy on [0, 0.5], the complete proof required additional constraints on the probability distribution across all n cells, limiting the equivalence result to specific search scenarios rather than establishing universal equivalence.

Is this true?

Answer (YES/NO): NO